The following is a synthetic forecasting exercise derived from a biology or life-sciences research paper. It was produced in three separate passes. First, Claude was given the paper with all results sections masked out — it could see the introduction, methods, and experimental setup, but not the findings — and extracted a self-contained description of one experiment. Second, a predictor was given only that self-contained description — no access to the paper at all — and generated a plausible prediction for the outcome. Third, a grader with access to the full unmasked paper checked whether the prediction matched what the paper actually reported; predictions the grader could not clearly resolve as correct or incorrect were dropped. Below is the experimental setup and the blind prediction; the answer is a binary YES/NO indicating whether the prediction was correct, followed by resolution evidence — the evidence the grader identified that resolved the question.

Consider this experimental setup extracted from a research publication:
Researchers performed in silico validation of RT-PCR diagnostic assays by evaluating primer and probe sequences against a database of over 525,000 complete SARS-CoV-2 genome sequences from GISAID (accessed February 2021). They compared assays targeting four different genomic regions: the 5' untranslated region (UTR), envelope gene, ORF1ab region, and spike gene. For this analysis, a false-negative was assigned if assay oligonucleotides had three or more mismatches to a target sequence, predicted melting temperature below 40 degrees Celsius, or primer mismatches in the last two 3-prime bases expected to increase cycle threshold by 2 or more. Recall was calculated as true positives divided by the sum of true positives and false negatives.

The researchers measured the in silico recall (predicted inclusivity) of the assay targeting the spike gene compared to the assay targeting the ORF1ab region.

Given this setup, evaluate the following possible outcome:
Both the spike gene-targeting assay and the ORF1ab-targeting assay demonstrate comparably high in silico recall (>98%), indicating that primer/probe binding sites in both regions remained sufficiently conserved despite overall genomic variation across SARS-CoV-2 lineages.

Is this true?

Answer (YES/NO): NO